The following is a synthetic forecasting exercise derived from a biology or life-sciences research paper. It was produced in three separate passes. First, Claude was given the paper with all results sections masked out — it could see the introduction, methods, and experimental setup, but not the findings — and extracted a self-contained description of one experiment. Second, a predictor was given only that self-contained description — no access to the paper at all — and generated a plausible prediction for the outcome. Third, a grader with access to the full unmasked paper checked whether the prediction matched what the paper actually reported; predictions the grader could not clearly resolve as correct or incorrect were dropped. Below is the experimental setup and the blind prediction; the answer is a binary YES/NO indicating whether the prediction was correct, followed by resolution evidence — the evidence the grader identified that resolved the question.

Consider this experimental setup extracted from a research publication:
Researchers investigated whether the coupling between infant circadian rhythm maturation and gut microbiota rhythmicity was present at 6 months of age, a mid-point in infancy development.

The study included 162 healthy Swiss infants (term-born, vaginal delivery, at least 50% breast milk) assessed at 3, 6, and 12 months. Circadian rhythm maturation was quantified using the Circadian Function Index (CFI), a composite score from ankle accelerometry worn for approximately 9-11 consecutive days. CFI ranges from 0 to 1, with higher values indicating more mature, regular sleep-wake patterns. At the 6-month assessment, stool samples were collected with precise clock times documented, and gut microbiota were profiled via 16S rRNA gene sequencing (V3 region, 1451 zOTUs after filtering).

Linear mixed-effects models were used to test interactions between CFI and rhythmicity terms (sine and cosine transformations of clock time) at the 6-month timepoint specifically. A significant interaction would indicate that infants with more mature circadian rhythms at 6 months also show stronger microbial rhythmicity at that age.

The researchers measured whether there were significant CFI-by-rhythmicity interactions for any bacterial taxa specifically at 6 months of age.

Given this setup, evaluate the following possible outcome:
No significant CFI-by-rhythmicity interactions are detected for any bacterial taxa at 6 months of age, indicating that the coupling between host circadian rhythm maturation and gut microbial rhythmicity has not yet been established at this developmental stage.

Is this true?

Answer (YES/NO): NO